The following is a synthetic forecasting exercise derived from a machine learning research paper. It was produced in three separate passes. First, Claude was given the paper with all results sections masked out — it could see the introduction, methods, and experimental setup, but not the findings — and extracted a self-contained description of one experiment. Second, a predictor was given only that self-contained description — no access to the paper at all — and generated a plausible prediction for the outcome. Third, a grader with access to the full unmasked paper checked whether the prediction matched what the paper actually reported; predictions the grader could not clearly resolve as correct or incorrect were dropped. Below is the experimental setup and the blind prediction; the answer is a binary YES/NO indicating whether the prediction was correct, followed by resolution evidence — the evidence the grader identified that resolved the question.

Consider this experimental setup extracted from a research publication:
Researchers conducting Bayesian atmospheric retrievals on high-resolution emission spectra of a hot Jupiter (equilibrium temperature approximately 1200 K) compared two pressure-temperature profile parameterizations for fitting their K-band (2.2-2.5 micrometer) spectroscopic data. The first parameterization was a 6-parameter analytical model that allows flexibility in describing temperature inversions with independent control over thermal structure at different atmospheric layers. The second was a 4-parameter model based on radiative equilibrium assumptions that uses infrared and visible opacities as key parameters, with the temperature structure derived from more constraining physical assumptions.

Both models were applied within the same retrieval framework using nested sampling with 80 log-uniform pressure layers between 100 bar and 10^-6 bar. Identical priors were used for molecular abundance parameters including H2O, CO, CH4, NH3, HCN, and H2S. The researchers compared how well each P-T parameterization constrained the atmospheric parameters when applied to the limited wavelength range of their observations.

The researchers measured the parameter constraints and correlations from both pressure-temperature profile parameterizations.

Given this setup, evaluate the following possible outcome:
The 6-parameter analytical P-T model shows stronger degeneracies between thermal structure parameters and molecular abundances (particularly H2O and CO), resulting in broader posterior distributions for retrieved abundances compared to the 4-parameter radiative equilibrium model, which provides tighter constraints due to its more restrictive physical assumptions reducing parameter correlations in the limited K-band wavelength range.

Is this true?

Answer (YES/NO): NO